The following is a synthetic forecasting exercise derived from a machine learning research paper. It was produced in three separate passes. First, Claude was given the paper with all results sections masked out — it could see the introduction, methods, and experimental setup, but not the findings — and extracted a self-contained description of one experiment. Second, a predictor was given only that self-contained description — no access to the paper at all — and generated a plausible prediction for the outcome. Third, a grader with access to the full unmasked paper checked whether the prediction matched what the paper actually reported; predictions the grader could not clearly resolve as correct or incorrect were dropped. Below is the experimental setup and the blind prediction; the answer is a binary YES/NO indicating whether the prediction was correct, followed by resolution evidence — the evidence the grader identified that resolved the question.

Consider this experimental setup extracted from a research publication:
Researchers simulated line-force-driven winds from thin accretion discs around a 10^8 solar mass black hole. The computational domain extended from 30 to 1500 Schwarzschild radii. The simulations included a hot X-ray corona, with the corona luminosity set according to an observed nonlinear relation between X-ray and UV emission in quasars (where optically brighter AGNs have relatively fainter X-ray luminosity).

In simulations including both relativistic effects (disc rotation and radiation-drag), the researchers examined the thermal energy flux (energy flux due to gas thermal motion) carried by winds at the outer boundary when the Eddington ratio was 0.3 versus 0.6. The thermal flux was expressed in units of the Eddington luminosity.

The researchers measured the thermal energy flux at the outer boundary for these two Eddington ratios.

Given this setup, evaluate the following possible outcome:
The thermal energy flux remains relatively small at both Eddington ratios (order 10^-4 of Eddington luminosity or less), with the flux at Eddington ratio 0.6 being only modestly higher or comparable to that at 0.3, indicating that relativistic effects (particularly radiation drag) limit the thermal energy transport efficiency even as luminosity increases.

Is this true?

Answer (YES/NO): NO